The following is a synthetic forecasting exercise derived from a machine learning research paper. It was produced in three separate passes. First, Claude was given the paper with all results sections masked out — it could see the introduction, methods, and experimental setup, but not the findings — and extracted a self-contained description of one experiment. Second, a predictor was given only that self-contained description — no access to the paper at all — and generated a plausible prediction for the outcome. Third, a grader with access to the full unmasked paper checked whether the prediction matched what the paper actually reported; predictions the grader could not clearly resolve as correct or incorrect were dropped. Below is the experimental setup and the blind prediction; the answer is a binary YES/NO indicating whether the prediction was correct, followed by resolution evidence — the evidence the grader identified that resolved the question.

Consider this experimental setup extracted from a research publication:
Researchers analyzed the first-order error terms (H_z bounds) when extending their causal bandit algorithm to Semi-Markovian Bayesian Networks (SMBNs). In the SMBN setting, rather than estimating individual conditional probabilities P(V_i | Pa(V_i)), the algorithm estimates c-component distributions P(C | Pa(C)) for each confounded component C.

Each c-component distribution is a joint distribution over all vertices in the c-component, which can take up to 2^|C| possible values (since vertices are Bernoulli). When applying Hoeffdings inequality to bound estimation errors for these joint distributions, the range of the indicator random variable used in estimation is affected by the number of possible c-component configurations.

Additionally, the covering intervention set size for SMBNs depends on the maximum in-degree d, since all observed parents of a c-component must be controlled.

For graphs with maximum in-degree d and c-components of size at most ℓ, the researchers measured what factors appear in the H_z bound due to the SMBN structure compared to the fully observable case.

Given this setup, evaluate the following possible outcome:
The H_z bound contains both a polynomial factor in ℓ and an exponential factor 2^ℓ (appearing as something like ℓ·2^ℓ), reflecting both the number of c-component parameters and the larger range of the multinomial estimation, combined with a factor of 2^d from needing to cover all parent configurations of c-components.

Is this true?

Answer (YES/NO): NO